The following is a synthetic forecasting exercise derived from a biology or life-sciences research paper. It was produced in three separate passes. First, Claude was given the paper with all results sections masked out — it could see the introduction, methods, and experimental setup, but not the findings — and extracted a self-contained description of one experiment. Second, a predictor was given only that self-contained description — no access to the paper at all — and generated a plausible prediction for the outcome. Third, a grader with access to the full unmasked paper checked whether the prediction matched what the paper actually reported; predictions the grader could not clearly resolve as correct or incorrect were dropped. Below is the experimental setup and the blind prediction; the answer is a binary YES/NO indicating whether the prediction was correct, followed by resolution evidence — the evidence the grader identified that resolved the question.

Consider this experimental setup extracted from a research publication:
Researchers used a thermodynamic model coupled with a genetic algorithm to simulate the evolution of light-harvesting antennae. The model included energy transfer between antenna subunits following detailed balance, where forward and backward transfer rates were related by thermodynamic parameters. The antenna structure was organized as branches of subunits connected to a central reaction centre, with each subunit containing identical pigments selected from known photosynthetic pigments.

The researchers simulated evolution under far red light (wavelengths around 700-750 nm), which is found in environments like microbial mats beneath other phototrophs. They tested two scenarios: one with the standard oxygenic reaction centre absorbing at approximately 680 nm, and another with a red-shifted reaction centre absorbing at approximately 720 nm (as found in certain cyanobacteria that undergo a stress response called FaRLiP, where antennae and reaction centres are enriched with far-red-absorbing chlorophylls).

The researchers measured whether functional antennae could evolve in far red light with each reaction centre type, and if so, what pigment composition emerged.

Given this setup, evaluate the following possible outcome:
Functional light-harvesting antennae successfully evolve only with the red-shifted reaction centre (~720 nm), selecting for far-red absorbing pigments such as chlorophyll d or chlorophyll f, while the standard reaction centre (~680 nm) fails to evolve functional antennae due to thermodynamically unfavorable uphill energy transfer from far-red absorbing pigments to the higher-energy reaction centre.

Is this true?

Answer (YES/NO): YES